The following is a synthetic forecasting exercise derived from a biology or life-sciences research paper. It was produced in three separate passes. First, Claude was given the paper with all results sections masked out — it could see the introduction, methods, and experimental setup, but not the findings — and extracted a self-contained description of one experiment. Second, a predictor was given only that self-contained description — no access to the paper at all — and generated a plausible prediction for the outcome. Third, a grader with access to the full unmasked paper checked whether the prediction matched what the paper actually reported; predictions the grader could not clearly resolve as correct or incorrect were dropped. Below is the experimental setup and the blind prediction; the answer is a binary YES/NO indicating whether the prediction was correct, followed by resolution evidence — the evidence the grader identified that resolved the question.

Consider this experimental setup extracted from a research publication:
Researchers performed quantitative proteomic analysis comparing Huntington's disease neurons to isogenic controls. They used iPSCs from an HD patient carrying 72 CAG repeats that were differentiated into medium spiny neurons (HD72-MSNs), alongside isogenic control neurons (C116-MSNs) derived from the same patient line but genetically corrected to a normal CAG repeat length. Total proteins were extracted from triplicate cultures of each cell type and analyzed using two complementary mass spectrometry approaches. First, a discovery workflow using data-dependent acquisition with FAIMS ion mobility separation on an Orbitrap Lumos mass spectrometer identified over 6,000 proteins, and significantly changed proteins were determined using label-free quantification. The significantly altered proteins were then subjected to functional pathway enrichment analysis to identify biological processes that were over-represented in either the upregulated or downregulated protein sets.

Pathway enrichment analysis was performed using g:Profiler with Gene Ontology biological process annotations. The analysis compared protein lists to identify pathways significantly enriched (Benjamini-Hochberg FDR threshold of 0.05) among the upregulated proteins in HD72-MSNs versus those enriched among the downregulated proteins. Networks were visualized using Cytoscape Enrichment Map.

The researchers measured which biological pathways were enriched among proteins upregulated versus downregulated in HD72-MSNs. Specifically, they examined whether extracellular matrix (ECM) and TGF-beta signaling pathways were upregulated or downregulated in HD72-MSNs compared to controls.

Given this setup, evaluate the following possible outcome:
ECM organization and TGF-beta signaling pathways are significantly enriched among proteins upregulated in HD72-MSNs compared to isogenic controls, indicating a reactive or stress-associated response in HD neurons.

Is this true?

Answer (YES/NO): YES